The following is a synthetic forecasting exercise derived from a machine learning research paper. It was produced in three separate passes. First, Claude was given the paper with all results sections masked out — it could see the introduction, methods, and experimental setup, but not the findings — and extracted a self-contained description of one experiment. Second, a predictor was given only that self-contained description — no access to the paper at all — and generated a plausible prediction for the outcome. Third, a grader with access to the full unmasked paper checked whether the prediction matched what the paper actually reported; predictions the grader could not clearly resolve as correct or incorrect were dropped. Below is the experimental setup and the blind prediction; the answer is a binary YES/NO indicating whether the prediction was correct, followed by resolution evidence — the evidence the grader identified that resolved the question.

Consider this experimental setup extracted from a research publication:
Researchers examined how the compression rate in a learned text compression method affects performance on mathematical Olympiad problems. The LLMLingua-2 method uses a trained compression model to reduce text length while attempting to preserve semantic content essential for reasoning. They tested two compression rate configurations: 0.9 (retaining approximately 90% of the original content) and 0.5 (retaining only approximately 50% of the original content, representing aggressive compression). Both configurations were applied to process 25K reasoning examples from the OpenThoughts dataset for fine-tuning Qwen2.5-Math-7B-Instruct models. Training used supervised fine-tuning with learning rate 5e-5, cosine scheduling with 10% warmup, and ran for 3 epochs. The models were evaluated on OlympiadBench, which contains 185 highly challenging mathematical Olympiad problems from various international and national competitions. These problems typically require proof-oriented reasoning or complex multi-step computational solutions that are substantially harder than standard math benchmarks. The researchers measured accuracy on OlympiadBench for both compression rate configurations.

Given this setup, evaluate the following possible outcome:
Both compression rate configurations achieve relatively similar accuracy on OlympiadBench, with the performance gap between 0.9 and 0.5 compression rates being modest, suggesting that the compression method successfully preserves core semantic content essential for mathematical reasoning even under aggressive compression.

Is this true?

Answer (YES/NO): NO